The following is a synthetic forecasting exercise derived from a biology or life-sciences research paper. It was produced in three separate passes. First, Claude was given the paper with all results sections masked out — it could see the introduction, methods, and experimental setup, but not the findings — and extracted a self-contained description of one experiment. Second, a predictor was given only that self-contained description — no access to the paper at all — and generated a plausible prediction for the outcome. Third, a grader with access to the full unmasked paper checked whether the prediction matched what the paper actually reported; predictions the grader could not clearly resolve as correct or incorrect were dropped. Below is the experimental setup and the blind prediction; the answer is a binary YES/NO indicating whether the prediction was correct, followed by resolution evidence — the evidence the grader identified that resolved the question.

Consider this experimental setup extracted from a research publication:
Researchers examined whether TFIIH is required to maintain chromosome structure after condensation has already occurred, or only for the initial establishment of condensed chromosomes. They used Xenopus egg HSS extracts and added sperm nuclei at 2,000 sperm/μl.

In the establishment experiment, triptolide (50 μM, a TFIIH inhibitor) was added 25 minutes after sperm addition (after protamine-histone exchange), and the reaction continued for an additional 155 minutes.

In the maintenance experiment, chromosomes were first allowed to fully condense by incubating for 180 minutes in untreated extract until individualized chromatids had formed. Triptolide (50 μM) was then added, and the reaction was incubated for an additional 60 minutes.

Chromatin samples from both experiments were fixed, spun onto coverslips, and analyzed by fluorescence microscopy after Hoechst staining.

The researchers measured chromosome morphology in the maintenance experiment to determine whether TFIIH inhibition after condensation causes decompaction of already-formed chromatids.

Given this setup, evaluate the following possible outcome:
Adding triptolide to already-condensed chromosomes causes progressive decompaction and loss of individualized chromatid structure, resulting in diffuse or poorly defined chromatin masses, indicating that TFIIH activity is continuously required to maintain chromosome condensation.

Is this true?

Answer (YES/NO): YES